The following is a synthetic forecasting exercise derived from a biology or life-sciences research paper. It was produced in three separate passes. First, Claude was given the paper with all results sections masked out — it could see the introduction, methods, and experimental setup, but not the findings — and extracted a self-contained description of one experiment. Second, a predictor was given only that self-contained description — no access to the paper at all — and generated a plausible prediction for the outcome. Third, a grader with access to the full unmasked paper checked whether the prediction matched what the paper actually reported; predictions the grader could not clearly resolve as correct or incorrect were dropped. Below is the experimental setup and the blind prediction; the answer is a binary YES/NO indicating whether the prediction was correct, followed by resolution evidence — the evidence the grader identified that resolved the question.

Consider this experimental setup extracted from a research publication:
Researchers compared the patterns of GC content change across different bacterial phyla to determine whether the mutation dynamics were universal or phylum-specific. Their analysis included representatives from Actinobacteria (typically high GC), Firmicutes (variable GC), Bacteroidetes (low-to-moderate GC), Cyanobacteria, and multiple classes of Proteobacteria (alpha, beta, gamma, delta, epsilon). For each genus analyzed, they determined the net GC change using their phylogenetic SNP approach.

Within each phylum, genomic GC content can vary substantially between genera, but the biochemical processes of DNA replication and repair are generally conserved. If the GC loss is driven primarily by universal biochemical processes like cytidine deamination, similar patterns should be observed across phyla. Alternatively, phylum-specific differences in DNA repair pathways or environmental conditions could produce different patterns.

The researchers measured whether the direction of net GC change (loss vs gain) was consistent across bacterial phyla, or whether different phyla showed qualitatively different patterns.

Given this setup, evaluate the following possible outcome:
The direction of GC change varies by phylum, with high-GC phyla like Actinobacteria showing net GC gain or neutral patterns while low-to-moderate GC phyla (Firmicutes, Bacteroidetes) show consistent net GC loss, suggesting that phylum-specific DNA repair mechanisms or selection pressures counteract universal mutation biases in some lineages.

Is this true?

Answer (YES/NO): NO